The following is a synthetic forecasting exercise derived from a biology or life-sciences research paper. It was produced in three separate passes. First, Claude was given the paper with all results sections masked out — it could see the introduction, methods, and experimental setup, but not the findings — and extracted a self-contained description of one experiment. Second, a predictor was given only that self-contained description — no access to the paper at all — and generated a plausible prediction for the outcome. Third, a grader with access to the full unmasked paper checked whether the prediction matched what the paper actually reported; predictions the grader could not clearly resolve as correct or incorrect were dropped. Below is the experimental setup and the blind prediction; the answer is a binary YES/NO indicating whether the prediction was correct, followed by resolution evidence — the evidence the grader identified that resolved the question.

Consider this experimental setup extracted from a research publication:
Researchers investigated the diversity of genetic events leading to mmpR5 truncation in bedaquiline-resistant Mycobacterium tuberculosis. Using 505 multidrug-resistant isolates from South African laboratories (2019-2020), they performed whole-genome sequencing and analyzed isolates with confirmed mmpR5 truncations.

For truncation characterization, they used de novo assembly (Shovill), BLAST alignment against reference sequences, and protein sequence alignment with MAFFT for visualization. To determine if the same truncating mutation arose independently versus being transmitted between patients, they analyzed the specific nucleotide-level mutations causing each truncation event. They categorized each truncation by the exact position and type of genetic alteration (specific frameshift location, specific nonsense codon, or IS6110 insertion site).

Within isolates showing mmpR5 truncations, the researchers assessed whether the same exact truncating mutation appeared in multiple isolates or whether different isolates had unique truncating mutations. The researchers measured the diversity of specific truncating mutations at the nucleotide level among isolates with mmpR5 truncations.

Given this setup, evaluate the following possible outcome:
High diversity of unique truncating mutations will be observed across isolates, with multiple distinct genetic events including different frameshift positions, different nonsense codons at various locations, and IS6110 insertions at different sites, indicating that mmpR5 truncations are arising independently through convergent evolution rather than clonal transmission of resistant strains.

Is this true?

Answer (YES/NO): YES